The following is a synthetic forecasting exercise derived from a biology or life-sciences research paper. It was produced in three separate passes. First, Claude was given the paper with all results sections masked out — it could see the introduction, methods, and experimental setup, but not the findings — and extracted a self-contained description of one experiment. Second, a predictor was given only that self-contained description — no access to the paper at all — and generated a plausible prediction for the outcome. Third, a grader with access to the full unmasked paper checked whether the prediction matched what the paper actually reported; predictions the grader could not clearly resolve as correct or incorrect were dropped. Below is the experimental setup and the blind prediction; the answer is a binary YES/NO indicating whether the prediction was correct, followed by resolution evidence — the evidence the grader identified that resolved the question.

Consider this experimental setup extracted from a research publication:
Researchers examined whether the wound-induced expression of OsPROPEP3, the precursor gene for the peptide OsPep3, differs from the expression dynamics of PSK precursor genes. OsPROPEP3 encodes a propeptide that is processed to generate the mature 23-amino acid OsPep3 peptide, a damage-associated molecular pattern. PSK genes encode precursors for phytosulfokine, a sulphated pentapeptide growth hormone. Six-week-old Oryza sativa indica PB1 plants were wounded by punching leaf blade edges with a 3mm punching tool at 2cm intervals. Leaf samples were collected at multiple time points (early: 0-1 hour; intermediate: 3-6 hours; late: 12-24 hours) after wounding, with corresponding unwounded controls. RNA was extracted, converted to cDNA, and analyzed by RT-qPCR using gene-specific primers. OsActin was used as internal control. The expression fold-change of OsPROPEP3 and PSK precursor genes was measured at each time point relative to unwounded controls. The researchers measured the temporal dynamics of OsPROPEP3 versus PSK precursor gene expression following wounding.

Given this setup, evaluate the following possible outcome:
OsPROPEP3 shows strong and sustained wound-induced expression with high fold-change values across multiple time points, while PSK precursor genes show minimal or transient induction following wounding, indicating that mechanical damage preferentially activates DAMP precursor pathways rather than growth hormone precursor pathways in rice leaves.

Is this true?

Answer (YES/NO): NO